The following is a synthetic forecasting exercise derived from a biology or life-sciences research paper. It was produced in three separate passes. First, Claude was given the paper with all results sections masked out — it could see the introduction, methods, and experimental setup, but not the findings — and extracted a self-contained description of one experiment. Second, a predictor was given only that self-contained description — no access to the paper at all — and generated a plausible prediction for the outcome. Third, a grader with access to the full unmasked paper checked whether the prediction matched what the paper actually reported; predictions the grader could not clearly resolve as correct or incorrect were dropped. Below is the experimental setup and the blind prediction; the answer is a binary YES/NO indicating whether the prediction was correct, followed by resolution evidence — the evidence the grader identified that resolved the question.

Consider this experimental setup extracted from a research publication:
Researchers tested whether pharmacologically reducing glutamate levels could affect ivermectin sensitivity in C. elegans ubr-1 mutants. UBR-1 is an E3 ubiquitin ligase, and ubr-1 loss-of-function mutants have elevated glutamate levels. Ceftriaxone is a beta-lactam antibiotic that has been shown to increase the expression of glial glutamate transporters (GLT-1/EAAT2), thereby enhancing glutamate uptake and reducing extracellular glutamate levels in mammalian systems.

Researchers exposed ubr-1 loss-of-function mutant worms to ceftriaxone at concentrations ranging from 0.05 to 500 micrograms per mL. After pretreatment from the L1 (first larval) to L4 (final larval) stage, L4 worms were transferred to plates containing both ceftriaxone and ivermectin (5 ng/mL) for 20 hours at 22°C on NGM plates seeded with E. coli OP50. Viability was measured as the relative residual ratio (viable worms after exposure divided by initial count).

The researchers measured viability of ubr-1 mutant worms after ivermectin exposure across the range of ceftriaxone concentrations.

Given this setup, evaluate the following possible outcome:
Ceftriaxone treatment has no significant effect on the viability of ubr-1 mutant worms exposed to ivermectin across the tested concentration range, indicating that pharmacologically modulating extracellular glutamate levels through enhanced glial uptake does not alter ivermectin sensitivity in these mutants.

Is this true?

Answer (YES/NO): NO